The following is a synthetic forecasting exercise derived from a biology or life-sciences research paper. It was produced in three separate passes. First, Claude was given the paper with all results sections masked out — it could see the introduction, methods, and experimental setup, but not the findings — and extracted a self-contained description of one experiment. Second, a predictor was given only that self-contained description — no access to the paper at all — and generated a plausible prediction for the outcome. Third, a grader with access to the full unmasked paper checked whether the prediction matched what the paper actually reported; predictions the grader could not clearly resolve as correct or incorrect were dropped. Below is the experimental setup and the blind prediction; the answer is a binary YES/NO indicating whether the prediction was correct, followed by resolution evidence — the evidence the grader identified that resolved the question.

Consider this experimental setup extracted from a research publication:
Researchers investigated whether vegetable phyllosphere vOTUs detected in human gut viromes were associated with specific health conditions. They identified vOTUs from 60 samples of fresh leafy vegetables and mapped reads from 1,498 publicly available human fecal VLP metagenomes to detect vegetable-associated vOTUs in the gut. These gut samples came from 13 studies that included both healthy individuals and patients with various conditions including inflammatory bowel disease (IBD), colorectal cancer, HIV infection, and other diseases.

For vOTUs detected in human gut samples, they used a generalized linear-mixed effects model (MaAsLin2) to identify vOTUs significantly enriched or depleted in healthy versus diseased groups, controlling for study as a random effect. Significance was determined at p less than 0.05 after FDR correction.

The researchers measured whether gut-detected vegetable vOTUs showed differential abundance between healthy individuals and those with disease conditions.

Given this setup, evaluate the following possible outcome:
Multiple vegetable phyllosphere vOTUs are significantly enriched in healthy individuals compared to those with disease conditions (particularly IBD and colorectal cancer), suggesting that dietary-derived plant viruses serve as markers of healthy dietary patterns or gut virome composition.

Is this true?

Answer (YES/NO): YES